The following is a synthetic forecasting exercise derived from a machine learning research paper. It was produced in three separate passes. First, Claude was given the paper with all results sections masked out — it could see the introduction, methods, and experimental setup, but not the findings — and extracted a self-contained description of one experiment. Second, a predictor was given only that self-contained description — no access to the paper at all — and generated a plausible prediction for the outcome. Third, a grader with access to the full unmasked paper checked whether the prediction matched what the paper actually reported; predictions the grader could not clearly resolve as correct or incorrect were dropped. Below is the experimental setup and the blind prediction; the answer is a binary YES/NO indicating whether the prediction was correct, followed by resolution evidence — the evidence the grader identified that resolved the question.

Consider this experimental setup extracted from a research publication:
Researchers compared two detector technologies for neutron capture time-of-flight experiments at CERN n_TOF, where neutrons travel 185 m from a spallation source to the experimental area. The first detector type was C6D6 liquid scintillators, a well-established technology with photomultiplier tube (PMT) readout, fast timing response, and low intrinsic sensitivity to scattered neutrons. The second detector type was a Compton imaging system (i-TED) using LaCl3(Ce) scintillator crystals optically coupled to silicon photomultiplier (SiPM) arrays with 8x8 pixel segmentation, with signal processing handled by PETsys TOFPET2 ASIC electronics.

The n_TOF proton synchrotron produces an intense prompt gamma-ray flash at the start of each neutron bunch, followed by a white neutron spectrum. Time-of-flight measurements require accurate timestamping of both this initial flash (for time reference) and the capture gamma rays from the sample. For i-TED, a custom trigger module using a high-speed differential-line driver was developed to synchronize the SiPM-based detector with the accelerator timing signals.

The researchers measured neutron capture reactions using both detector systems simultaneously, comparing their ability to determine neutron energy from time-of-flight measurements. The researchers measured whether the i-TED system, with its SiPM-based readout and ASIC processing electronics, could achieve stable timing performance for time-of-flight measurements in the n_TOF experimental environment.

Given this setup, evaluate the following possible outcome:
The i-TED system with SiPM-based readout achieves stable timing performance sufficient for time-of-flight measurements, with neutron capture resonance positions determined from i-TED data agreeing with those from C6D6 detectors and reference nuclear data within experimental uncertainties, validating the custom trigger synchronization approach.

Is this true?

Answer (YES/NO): YES